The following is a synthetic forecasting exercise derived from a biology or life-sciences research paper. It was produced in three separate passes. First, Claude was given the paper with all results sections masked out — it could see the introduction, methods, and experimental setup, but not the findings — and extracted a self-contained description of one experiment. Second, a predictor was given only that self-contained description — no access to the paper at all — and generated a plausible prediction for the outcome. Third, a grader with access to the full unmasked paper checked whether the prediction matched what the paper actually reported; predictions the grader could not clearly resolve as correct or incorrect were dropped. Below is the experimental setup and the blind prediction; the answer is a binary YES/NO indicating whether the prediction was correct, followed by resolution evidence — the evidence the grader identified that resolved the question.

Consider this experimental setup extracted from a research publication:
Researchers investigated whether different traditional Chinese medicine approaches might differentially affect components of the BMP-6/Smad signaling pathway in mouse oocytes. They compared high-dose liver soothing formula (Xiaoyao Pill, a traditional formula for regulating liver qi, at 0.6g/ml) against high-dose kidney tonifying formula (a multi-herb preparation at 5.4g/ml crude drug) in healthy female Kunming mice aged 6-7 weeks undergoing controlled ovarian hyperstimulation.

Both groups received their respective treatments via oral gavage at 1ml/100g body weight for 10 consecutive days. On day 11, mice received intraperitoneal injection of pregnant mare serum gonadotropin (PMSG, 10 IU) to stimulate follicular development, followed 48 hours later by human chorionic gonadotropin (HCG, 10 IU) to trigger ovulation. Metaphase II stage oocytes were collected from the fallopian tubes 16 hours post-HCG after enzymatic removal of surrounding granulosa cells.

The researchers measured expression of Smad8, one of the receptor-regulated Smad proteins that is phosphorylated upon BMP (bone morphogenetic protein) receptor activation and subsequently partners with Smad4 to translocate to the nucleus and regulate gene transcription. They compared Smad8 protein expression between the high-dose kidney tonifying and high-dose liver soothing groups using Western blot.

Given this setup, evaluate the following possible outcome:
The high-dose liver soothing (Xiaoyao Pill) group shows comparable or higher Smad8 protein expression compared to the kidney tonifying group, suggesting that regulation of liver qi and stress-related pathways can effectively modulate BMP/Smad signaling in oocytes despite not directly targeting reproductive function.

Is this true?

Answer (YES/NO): YES